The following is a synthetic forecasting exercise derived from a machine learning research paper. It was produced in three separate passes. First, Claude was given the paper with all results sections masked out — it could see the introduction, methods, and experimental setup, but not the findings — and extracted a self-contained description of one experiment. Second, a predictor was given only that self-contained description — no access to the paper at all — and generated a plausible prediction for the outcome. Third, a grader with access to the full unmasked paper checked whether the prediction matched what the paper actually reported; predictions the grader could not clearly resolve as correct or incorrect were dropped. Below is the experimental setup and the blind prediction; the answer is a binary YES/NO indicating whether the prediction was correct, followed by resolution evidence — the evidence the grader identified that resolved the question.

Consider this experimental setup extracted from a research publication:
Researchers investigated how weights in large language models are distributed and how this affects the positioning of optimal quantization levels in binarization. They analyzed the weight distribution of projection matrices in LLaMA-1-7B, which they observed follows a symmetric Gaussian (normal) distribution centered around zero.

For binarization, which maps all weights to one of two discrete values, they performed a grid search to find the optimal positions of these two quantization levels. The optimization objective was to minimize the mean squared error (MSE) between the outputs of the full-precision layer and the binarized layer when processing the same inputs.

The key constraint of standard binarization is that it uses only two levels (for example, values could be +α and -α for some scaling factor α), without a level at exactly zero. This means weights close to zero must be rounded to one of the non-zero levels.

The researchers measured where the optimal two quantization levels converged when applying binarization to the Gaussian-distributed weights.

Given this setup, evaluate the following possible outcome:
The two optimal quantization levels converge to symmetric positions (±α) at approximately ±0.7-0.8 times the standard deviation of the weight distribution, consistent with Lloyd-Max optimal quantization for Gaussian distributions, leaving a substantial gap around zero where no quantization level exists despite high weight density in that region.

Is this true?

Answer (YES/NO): NO